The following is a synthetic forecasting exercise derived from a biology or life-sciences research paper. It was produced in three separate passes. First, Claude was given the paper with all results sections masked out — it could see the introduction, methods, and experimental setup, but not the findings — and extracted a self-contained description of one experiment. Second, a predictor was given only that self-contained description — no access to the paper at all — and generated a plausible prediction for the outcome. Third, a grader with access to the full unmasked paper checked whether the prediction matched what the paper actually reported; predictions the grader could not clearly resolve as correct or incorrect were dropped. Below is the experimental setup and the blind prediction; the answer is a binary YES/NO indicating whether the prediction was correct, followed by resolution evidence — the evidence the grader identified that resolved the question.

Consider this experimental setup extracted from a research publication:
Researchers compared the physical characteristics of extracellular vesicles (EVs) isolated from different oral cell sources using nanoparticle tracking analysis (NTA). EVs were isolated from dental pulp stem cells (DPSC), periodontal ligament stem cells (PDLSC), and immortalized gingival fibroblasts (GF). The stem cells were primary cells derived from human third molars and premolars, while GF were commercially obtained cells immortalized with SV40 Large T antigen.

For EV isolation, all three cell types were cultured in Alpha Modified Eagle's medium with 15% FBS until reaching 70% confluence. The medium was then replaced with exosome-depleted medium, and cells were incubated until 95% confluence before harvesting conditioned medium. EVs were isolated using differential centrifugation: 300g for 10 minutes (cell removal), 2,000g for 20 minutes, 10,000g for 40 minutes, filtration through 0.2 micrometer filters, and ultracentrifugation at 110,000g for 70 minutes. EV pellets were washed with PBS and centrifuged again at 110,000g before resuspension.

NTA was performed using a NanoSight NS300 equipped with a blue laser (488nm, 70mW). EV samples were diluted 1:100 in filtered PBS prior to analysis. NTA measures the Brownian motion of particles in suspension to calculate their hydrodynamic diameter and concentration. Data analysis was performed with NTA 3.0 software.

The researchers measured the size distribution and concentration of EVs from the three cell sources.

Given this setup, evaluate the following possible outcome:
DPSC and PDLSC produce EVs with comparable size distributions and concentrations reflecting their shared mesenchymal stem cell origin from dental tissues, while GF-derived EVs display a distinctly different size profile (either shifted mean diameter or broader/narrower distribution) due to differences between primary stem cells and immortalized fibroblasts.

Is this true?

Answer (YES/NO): NO